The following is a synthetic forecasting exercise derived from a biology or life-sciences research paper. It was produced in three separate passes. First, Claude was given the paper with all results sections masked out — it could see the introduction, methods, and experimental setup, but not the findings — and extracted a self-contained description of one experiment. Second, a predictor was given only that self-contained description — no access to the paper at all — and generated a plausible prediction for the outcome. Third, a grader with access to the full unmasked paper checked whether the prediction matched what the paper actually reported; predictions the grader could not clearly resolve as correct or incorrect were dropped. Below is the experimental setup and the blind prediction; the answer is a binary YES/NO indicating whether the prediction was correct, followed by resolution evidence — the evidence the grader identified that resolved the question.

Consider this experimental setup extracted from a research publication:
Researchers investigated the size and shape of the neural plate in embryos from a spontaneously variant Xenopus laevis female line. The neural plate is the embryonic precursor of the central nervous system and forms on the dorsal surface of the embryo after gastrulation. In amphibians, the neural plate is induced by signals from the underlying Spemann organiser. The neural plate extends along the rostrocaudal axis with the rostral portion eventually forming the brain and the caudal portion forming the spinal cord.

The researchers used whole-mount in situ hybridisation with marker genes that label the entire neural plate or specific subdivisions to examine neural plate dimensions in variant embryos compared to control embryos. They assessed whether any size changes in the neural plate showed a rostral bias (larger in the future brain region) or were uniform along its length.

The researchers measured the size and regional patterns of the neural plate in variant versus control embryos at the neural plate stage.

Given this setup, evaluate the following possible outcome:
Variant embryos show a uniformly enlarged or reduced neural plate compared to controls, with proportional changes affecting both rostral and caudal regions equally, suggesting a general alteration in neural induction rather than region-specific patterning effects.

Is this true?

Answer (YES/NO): NO